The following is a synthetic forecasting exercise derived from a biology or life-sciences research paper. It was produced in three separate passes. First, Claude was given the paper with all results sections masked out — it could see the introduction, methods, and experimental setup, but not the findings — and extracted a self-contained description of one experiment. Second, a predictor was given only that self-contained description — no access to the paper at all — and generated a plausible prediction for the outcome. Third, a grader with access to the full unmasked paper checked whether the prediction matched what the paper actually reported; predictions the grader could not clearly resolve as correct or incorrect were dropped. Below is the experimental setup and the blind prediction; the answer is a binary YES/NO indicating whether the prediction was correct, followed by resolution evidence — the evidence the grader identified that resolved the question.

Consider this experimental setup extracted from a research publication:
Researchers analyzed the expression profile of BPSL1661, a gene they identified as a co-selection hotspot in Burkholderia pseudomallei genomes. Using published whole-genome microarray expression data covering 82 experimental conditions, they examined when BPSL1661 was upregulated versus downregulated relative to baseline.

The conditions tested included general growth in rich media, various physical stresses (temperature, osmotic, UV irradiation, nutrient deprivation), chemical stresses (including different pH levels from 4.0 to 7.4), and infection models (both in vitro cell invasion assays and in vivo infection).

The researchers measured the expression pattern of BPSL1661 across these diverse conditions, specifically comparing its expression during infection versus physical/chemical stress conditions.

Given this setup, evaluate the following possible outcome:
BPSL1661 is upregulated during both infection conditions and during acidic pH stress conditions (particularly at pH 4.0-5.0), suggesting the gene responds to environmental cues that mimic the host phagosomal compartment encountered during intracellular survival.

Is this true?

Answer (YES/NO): NO